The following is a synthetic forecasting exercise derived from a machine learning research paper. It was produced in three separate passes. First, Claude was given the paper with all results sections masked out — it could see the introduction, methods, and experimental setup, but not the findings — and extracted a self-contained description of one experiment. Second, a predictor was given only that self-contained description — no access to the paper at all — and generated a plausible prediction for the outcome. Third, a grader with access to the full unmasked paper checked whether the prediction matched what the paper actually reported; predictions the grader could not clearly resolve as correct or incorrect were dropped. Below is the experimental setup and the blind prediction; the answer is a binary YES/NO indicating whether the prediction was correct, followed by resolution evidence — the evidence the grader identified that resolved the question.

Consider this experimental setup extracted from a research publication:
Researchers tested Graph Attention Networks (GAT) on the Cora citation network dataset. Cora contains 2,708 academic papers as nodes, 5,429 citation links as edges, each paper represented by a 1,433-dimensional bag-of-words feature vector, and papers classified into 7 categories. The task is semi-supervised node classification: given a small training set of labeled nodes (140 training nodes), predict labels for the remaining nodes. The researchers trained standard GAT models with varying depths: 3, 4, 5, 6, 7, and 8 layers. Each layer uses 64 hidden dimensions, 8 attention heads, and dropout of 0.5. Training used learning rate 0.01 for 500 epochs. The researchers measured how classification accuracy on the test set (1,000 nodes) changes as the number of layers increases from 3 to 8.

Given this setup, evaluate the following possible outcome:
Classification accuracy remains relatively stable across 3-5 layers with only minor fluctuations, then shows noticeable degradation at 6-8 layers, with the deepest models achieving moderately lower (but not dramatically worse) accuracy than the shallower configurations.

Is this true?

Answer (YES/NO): NO